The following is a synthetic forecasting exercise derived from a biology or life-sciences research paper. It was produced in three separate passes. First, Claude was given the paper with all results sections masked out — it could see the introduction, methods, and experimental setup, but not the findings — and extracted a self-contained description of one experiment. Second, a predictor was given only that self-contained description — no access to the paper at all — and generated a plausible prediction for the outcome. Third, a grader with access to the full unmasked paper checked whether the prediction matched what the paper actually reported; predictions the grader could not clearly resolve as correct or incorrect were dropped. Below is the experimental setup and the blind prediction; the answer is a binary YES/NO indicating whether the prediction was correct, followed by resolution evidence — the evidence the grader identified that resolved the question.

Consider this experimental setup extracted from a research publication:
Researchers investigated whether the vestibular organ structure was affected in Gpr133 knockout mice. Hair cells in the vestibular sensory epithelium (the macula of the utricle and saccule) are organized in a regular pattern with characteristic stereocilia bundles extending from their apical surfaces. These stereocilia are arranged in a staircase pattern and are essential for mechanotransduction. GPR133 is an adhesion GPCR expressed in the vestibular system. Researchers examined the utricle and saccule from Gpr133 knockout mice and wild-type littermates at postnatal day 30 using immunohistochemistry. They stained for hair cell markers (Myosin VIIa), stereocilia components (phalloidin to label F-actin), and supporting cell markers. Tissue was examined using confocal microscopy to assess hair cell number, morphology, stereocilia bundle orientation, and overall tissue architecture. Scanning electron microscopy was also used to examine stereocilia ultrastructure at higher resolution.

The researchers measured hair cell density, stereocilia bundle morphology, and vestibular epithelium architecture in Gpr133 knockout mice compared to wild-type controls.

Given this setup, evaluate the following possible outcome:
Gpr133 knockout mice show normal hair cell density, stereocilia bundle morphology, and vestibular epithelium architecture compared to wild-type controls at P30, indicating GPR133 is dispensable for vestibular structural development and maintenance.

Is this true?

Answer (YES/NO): YES